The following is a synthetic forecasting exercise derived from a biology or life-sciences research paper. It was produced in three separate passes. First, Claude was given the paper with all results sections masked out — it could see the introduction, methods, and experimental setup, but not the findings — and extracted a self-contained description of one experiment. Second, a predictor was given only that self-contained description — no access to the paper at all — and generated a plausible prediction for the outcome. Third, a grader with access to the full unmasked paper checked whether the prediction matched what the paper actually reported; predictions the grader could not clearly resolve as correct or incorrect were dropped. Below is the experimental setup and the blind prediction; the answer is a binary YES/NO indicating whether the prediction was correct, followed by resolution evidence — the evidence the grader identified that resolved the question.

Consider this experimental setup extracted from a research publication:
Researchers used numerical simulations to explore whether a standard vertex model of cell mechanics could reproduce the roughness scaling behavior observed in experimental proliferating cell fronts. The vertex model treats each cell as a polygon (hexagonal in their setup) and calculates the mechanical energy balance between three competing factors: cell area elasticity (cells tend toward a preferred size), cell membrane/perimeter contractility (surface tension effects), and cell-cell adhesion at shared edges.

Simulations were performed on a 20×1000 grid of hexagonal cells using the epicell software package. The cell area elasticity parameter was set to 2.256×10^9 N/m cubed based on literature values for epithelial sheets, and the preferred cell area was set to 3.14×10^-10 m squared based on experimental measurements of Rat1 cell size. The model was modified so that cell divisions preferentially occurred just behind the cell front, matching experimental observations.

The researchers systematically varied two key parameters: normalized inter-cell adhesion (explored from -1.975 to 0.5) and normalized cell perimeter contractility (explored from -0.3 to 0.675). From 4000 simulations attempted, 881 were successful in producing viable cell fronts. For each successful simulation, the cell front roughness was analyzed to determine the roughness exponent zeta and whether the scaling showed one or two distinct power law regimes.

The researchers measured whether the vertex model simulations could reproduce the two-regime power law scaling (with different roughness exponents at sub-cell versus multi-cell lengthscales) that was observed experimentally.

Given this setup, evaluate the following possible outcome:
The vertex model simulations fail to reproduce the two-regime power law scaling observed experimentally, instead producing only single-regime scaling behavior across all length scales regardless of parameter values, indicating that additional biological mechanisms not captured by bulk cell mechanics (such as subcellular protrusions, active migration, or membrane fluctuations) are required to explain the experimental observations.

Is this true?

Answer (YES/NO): NO